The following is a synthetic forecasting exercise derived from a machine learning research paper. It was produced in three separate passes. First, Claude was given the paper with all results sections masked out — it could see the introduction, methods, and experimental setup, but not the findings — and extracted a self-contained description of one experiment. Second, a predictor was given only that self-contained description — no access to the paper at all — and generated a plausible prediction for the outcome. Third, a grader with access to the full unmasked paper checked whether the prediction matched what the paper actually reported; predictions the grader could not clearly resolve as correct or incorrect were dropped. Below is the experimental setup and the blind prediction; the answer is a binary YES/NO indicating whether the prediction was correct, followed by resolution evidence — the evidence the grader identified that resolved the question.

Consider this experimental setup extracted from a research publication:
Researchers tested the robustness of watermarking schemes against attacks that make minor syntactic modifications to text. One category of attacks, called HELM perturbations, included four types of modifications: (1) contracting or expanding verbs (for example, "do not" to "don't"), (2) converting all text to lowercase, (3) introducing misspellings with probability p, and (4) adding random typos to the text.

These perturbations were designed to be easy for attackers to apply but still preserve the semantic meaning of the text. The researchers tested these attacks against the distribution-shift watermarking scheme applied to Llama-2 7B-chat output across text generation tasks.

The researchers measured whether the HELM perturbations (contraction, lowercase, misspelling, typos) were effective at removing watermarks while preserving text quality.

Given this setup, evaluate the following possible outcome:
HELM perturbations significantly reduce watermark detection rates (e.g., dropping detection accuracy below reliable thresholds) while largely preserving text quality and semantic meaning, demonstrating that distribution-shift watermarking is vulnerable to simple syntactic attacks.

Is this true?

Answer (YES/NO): NO